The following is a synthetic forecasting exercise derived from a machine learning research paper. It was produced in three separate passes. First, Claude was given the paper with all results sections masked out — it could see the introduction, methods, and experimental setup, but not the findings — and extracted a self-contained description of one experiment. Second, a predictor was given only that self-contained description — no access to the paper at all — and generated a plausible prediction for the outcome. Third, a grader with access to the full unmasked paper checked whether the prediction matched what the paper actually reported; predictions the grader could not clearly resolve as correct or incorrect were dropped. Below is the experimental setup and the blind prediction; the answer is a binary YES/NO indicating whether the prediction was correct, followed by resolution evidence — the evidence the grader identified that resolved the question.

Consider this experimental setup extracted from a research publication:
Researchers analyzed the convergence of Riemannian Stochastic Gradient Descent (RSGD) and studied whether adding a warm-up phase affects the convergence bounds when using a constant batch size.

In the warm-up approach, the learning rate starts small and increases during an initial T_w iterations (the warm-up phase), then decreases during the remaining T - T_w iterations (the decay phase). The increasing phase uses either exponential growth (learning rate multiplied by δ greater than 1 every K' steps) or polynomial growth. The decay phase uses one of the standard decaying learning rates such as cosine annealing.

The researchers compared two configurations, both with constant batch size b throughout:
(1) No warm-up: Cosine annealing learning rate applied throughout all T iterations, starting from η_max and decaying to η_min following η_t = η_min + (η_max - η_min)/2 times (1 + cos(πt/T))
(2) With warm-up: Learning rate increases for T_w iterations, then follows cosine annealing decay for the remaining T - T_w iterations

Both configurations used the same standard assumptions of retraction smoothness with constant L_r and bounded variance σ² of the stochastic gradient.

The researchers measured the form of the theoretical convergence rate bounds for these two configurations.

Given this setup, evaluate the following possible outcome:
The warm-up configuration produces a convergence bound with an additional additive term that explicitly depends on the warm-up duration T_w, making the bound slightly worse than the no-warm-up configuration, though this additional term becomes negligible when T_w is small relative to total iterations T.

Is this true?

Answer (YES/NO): NO